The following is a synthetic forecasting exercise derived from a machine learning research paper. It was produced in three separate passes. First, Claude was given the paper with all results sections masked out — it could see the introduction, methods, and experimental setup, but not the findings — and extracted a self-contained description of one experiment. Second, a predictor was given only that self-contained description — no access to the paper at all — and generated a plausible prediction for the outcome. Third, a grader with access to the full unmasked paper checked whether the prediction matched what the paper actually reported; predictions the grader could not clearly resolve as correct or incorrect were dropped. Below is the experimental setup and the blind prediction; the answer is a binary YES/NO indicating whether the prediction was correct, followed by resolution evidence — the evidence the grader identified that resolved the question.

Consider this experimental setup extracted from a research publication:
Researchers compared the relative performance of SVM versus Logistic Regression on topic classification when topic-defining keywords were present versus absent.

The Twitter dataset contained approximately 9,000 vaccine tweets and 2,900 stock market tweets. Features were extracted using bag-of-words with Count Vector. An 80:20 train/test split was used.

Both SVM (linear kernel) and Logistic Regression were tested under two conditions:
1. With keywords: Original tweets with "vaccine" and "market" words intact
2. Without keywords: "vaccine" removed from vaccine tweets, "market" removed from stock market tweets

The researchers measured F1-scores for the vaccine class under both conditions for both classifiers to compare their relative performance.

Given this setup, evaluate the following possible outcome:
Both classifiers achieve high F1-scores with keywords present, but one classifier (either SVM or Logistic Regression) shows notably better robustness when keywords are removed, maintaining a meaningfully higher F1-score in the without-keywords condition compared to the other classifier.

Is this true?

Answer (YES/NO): NO